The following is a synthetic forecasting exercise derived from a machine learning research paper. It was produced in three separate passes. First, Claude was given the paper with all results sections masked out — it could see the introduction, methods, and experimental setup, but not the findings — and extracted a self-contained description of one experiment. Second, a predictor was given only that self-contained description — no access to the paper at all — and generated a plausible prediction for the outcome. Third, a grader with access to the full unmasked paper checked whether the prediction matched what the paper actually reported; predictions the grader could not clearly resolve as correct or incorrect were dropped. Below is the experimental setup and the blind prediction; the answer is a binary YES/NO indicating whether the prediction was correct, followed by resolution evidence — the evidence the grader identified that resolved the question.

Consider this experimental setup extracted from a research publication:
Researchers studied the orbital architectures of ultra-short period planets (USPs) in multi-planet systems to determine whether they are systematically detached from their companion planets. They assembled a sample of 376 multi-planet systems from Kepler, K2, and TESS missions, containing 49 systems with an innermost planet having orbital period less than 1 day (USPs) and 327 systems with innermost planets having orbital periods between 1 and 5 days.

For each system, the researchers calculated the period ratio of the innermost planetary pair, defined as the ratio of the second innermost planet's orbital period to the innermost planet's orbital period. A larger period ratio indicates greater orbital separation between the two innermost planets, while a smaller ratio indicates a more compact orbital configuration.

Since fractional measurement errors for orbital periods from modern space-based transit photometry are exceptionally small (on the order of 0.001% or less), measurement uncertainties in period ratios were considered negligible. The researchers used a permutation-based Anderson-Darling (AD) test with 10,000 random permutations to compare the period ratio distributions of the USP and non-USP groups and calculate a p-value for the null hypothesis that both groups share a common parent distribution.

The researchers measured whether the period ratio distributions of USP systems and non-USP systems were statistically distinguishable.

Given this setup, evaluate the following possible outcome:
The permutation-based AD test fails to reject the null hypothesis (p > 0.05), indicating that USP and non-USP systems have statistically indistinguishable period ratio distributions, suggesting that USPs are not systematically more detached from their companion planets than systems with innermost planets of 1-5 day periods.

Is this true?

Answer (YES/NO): NO